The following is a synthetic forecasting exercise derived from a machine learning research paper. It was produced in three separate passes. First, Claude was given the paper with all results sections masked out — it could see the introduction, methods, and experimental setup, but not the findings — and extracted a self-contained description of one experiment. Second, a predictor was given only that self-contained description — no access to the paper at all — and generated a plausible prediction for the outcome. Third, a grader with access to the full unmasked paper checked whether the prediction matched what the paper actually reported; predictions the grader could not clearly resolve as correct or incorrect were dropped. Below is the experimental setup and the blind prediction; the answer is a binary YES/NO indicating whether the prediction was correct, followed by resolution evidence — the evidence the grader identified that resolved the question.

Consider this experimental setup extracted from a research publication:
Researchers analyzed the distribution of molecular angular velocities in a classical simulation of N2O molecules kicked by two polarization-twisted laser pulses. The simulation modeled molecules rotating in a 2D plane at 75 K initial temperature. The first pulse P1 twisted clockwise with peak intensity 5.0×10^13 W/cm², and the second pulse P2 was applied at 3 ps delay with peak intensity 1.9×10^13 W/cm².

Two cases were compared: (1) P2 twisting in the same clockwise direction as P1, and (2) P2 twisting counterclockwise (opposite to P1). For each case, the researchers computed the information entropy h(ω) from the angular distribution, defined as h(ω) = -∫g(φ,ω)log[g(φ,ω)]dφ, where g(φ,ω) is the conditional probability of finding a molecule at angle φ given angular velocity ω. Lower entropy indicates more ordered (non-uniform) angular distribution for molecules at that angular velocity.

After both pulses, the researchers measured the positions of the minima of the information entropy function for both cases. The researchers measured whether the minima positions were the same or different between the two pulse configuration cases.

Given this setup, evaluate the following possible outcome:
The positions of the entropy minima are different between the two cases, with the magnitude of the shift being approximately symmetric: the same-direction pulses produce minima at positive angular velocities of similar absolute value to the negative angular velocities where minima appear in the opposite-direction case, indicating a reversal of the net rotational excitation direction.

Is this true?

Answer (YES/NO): NO